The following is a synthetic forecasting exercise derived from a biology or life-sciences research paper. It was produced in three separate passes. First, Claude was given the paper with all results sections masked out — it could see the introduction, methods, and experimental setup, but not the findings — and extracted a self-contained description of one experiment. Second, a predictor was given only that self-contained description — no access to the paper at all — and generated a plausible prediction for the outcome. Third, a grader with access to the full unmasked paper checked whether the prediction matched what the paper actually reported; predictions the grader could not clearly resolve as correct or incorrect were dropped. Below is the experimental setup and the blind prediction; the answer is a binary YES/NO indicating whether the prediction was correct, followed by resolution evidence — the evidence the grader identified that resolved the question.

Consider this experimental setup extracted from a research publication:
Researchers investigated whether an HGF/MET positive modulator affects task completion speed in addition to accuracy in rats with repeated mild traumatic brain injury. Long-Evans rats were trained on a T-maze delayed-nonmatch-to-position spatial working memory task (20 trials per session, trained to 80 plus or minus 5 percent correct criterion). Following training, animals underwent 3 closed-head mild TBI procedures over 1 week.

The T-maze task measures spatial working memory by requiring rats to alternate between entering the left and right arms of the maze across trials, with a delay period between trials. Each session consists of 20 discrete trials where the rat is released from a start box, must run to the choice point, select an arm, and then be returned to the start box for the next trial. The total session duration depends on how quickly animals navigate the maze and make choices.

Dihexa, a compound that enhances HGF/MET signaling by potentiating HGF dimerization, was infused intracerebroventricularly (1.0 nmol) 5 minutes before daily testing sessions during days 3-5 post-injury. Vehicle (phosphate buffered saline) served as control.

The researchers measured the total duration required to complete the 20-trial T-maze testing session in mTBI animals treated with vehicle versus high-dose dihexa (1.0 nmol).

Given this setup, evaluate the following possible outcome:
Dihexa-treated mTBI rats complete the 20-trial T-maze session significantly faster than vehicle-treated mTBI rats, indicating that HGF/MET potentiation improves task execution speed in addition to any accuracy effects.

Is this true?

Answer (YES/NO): NO